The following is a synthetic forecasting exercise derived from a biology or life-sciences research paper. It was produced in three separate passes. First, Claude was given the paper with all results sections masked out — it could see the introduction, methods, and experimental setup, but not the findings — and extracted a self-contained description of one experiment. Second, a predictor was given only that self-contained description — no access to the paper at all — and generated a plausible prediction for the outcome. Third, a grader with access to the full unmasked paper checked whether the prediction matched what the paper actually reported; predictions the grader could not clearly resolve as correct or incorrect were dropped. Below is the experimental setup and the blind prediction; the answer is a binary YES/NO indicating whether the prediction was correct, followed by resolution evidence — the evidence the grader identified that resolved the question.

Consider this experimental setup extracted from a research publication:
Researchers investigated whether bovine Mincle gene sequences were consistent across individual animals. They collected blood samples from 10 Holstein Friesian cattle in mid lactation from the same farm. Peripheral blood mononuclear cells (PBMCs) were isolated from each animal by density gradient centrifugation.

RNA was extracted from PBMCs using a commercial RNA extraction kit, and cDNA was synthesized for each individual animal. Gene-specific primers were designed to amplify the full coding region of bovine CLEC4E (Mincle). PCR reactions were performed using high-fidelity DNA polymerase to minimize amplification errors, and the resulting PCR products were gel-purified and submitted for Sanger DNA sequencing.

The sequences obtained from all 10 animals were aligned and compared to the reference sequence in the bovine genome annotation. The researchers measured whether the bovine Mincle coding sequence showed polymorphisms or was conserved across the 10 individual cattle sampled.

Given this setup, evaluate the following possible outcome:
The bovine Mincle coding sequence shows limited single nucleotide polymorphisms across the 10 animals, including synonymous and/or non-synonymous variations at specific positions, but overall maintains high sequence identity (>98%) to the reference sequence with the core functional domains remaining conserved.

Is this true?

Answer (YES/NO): YES